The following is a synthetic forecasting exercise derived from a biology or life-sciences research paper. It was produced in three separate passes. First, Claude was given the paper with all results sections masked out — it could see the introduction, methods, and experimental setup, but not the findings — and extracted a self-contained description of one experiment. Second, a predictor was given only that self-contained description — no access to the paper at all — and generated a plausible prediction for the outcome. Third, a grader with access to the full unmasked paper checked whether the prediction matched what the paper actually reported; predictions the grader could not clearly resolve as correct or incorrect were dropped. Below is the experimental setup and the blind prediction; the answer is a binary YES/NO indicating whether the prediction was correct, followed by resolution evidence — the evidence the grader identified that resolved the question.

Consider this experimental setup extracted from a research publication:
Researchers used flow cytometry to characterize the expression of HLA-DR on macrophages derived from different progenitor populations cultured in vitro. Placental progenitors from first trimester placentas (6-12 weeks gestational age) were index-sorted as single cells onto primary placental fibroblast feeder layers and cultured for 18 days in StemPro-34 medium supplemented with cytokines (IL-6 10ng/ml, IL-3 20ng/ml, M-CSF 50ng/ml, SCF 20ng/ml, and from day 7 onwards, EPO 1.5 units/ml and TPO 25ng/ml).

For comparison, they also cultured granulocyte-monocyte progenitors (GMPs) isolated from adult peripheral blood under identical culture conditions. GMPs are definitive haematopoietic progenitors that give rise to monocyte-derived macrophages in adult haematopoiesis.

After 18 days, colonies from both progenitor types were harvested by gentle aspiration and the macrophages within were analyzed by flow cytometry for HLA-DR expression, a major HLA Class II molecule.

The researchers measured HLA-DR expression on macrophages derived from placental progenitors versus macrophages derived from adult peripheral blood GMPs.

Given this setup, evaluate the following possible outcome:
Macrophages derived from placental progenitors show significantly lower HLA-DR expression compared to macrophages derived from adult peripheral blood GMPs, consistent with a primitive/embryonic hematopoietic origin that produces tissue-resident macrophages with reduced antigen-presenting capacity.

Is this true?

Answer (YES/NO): YES